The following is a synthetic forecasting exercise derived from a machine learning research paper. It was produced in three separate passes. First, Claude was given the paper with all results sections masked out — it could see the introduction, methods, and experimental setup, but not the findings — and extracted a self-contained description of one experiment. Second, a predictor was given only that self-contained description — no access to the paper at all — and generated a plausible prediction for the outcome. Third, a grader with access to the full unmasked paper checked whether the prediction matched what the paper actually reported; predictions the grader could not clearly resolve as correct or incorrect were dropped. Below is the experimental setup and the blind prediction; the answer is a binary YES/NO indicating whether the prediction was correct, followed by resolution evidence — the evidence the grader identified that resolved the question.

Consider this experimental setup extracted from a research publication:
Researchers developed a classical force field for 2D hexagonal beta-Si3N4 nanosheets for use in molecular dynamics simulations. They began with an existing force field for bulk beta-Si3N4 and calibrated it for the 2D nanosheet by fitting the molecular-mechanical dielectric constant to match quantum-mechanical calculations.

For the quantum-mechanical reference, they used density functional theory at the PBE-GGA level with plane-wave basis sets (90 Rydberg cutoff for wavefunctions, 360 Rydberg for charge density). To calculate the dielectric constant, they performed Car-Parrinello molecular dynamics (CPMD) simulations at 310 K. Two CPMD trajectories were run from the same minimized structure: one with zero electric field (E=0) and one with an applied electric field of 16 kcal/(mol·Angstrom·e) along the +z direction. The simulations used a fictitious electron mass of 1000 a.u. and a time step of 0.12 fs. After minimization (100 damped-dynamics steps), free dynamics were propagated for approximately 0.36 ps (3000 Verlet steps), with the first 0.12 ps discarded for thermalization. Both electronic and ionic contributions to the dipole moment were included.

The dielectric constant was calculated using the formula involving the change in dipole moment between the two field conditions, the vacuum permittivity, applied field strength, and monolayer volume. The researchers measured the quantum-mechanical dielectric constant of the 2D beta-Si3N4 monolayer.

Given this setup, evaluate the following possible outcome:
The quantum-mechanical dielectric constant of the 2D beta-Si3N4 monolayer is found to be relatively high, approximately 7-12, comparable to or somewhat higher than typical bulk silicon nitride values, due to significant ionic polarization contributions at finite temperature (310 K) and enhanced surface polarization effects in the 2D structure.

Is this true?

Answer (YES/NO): NO